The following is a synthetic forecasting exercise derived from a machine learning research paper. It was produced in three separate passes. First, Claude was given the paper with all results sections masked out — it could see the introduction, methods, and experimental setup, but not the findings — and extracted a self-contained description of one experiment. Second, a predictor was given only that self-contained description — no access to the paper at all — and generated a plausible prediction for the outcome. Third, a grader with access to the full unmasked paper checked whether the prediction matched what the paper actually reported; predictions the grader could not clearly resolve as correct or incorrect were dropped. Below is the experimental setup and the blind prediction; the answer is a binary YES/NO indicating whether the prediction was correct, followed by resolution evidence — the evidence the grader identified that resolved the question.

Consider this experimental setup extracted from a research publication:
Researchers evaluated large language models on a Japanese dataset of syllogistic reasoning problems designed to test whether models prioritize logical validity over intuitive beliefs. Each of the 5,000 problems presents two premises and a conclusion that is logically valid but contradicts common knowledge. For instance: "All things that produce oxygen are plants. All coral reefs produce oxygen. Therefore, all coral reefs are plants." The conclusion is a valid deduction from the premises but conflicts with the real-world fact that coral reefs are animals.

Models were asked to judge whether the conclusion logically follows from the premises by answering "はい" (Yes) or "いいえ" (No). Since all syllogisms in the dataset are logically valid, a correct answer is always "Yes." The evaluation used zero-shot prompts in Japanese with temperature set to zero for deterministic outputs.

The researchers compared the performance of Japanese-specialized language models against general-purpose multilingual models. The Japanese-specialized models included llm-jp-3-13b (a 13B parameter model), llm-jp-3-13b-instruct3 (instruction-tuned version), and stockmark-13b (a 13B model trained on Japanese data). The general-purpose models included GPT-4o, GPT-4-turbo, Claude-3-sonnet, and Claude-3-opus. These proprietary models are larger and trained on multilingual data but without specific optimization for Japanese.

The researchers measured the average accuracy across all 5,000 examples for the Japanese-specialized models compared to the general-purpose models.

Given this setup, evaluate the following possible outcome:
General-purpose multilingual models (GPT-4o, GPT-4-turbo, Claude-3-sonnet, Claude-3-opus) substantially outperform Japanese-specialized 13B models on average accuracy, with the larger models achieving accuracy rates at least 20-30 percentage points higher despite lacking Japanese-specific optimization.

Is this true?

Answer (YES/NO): NO